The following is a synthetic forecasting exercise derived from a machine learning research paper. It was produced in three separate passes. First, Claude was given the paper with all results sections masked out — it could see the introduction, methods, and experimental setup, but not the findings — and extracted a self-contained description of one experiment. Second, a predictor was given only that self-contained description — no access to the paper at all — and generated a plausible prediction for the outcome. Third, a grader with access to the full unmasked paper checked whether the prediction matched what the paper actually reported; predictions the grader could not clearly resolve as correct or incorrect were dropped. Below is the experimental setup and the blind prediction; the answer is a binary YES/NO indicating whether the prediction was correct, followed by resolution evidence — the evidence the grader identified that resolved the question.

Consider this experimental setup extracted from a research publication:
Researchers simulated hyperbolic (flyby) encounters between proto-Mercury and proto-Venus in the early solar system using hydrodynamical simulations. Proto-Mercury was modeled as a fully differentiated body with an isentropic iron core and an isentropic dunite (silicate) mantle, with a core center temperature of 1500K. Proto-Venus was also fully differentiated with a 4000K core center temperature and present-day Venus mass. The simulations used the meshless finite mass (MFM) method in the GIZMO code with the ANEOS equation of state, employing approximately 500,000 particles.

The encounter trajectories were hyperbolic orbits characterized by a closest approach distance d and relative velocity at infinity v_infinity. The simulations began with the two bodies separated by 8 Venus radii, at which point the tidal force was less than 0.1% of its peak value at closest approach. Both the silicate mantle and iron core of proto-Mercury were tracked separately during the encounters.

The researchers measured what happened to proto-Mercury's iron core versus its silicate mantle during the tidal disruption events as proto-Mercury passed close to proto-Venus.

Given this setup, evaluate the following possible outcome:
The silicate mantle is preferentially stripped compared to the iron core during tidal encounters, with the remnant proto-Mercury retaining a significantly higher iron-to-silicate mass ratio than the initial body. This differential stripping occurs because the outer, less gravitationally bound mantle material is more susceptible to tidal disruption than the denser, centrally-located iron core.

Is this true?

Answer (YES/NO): YES